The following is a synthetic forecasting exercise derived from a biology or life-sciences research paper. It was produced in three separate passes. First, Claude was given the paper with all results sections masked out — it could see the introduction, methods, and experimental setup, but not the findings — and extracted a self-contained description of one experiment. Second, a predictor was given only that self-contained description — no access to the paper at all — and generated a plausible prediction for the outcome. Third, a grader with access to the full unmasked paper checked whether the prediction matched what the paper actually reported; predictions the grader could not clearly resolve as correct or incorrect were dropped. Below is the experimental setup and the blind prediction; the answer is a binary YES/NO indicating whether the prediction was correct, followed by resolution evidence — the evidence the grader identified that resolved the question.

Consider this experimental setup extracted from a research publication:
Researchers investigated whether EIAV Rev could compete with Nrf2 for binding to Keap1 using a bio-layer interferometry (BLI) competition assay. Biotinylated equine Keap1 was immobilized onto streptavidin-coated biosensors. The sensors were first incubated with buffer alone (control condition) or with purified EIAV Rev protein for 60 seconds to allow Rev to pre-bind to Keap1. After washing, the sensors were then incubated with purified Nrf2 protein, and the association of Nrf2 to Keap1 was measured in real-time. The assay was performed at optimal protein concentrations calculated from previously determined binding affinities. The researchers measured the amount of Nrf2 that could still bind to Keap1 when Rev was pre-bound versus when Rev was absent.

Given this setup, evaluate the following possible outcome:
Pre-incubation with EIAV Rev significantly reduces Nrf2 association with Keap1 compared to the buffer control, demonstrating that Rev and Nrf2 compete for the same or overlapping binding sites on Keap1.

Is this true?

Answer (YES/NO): YES